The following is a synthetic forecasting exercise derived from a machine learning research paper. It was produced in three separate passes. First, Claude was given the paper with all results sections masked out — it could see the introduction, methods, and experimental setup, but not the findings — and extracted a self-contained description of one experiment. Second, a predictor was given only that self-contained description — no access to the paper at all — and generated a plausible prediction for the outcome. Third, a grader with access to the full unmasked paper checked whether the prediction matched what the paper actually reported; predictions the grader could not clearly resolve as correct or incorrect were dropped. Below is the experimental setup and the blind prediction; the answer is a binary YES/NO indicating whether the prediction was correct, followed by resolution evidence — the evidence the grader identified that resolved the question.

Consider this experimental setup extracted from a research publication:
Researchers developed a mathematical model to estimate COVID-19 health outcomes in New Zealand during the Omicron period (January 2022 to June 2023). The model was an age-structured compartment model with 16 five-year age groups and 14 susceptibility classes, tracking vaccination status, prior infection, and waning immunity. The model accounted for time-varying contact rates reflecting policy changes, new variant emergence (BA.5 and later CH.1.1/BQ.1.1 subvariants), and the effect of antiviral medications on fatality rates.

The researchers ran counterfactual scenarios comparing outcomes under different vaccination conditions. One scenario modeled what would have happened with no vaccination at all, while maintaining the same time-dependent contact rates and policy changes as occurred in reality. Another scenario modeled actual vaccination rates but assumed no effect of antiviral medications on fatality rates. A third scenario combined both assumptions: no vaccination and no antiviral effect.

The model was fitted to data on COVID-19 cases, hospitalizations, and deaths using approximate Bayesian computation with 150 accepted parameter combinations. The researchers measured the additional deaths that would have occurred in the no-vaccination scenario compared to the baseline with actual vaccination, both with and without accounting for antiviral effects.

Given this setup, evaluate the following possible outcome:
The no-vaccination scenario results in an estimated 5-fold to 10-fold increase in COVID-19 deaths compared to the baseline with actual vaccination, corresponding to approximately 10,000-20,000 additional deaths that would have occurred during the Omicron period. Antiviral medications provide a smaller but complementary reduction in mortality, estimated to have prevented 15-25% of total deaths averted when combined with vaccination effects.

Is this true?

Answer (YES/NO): NO